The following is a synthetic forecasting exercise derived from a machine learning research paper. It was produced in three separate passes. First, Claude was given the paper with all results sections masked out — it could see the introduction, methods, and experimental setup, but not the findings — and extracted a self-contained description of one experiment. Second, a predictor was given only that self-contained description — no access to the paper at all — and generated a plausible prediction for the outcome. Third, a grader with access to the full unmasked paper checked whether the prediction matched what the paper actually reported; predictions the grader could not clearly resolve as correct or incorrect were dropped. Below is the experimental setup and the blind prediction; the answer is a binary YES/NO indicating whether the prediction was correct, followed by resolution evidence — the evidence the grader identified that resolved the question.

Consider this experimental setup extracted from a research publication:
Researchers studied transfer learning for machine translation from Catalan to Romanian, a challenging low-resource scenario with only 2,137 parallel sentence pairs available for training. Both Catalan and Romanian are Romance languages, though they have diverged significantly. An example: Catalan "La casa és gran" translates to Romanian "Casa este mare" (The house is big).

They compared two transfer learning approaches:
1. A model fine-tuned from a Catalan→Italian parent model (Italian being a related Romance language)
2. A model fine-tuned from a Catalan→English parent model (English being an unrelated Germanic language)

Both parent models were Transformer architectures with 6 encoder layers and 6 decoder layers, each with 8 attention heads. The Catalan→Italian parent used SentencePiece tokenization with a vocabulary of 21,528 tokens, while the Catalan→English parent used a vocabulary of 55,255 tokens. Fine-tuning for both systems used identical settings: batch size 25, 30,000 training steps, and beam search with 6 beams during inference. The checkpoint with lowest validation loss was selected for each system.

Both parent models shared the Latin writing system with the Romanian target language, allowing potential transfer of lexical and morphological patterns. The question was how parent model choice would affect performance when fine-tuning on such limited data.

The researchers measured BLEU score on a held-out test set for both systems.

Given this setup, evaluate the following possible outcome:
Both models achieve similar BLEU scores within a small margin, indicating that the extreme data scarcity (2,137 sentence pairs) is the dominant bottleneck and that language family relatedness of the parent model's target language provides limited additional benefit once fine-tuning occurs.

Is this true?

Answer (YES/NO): NO